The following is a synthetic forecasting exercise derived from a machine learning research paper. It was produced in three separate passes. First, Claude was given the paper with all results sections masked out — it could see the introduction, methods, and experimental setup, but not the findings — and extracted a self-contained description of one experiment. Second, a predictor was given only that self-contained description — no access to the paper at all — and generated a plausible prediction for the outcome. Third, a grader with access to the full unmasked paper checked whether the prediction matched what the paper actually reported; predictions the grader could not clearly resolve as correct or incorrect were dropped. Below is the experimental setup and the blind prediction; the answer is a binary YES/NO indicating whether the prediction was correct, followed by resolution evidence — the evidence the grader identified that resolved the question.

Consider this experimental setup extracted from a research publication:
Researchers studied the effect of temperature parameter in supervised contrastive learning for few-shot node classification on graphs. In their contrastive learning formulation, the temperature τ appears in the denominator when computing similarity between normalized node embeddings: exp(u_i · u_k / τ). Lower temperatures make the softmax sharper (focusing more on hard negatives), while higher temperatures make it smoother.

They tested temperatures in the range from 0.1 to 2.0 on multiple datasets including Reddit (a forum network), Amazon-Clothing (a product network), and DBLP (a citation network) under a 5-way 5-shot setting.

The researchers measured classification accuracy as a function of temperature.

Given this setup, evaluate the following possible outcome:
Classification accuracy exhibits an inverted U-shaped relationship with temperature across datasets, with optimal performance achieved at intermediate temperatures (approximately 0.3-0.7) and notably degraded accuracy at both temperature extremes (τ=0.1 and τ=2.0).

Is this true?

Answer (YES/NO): YES